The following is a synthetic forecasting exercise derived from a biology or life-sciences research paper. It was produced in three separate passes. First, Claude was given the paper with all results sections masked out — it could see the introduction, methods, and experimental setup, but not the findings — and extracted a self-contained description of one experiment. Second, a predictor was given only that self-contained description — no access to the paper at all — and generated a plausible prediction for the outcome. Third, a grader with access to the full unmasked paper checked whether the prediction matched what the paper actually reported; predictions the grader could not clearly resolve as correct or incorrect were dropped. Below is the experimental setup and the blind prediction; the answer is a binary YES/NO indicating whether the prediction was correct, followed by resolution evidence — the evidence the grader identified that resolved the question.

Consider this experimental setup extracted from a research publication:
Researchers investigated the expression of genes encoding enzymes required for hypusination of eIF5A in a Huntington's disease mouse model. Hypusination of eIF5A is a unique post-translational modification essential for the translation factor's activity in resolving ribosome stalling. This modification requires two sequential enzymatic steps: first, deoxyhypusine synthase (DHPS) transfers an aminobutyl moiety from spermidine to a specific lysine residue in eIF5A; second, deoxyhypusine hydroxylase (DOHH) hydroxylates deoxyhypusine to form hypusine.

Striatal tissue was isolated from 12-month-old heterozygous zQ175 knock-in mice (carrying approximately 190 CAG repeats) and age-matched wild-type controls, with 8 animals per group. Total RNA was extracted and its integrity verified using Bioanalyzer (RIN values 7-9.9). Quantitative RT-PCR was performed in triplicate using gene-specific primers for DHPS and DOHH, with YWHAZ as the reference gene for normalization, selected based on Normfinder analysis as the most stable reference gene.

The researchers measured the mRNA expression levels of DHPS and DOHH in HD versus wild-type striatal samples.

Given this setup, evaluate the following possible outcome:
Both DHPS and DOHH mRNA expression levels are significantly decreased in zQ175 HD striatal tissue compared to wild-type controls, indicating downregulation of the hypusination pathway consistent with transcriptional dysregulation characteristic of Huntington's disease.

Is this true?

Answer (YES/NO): NO